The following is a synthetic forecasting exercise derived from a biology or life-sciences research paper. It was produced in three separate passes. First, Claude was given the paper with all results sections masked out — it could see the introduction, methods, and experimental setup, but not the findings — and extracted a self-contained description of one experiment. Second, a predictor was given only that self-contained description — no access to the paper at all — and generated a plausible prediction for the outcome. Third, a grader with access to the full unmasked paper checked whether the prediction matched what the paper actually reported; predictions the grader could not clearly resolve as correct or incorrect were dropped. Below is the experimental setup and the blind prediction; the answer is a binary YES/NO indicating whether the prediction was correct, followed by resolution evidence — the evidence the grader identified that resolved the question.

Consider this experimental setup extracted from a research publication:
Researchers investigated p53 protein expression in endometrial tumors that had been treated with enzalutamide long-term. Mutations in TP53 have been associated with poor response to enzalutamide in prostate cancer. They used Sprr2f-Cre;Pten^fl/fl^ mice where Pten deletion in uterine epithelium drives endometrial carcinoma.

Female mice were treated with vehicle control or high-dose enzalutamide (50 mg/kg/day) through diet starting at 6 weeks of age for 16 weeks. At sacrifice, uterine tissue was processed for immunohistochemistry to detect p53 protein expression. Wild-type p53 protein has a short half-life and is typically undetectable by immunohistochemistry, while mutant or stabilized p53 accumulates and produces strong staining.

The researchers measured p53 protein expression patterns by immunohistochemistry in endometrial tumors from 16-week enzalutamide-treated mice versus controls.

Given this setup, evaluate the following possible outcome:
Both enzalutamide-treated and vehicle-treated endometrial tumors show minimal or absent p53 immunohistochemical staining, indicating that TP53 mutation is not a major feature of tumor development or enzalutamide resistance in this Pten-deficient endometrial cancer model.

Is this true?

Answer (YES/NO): NO